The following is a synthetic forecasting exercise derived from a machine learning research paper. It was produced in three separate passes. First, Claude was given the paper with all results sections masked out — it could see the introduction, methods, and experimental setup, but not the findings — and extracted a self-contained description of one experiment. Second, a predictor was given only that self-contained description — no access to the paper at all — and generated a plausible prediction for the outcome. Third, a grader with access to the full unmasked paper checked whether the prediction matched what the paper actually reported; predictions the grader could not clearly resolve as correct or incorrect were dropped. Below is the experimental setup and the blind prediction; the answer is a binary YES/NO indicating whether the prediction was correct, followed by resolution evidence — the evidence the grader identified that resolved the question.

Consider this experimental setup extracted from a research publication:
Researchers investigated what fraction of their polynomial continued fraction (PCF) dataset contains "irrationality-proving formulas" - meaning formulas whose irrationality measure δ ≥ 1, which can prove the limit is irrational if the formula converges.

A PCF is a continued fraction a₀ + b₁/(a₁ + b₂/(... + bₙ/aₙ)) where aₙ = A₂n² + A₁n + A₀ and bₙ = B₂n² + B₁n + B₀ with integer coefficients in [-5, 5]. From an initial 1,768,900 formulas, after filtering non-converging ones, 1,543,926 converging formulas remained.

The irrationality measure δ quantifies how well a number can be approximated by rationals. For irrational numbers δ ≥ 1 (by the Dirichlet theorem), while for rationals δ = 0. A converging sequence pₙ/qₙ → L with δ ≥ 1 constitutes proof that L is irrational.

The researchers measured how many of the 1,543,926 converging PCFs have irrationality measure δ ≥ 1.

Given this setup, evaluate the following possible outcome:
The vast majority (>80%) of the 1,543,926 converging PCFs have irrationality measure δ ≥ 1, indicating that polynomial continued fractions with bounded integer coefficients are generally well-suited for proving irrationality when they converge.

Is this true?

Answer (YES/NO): NO